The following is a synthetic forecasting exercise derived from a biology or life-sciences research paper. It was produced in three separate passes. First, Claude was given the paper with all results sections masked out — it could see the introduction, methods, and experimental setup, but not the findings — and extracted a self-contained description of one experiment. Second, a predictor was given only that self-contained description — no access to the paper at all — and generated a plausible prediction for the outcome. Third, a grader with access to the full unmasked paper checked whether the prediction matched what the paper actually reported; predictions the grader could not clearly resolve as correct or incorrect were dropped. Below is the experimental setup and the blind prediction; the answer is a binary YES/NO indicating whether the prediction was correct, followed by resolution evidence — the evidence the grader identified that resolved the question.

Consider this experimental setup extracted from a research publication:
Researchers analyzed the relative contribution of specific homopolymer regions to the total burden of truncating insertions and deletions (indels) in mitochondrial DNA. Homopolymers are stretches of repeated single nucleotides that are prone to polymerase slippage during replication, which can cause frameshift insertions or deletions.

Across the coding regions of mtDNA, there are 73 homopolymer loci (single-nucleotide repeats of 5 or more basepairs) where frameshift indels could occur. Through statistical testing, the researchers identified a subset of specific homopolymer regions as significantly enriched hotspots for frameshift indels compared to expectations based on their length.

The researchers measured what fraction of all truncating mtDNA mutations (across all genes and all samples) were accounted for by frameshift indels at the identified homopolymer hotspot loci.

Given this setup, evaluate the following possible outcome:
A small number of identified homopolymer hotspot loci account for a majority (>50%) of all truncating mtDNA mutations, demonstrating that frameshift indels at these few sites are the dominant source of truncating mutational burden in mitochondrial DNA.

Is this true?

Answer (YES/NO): NO